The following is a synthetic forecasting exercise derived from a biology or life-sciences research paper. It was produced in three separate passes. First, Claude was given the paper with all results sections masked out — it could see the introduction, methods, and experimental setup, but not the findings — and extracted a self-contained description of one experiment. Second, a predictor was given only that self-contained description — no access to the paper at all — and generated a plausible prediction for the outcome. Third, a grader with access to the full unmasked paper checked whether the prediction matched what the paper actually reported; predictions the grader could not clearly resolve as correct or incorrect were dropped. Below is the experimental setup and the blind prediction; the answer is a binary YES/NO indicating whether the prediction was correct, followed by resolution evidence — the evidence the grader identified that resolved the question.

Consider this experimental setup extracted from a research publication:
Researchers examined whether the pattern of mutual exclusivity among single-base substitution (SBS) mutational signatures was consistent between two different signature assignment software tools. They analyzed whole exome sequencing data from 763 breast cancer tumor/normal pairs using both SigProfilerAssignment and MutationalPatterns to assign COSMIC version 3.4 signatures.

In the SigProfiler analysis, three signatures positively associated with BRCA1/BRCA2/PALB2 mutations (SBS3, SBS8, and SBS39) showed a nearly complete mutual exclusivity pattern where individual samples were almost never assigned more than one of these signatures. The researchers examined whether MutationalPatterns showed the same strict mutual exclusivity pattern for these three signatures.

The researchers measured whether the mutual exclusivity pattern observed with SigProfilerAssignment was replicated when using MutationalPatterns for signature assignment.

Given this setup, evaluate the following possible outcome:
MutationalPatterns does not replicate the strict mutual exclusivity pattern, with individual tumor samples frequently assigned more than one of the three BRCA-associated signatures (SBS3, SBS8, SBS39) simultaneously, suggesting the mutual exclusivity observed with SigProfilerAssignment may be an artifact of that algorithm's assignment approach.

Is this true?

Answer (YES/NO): YES